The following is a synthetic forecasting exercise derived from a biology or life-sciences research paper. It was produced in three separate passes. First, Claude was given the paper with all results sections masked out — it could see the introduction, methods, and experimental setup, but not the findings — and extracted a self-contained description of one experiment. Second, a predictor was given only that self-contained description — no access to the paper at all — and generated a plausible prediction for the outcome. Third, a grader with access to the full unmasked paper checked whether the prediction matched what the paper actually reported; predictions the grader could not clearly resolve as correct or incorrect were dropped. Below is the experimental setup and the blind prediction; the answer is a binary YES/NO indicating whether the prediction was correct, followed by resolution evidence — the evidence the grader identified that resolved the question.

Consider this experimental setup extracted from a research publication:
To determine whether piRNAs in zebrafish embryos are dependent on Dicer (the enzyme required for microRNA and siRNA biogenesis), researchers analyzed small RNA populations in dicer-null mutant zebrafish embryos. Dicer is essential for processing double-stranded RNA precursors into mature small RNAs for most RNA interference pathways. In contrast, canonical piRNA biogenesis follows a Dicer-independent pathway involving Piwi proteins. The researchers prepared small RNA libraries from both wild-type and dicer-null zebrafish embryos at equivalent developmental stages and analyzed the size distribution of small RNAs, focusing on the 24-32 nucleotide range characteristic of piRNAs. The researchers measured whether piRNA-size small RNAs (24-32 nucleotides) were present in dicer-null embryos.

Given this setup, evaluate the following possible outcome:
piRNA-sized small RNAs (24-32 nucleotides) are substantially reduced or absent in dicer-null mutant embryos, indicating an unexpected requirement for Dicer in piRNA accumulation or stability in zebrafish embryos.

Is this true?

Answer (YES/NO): NO